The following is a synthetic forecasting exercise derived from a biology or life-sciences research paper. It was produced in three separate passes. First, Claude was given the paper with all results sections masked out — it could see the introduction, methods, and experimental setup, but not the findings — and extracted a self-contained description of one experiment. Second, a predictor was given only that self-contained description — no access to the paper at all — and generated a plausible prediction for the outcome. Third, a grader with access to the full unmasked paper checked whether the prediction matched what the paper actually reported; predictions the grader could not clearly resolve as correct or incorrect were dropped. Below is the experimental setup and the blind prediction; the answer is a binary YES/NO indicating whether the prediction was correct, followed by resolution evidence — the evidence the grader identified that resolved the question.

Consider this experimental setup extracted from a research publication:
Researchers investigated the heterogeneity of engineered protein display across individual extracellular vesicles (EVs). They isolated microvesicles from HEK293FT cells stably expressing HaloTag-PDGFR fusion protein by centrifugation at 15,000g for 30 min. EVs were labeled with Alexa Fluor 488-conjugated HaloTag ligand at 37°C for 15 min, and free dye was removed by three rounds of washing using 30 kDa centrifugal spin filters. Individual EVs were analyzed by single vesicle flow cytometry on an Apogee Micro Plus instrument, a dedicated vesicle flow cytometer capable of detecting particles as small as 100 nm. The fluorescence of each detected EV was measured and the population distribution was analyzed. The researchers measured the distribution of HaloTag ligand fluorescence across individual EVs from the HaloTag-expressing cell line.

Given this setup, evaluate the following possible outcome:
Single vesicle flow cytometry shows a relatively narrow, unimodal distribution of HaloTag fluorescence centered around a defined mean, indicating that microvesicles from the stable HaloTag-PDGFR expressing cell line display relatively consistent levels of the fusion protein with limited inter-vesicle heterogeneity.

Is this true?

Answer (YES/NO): NO